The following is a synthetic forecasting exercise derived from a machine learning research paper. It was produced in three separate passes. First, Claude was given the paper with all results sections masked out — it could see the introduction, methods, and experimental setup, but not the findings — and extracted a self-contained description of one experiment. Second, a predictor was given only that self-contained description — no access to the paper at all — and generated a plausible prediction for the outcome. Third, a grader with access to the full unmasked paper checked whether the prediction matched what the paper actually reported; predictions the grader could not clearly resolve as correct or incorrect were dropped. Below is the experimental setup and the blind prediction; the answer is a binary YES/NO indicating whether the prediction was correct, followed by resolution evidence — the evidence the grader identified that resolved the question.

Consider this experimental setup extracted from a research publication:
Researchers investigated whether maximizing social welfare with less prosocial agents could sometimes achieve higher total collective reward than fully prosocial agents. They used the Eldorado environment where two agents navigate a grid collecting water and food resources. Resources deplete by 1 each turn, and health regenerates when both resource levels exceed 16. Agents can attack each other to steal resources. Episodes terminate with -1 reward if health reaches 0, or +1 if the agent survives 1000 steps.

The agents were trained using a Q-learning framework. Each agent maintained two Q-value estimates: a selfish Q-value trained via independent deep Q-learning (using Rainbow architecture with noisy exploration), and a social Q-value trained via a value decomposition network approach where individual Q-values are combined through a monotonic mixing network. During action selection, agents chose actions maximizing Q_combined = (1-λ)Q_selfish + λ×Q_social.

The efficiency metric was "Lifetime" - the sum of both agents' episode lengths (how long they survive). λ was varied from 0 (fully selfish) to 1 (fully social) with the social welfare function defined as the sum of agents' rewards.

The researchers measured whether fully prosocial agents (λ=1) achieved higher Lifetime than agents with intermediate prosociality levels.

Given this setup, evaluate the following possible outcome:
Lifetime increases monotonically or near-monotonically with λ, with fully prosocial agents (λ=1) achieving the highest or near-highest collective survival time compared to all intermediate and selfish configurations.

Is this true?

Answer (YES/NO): YES